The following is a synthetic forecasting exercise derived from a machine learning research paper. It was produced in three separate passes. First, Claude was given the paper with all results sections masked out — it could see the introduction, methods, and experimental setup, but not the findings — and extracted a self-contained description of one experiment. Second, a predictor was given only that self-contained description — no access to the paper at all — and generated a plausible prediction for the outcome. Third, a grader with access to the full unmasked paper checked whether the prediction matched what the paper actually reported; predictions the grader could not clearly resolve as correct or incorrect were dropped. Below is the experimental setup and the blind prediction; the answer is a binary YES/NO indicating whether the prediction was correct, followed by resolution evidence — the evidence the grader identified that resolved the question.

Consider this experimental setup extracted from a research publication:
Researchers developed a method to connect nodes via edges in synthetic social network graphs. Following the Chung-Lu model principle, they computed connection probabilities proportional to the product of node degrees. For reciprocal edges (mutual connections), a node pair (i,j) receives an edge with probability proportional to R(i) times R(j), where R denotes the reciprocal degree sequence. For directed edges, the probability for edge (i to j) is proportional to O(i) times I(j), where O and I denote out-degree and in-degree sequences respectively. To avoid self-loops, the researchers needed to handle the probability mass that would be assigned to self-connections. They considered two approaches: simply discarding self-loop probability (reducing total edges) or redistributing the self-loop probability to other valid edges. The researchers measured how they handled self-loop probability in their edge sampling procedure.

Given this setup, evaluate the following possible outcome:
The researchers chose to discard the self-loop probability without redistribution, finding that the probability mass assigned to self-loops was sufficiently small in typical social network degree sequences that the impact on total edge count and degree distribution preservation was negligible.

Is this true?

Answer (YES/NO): NO